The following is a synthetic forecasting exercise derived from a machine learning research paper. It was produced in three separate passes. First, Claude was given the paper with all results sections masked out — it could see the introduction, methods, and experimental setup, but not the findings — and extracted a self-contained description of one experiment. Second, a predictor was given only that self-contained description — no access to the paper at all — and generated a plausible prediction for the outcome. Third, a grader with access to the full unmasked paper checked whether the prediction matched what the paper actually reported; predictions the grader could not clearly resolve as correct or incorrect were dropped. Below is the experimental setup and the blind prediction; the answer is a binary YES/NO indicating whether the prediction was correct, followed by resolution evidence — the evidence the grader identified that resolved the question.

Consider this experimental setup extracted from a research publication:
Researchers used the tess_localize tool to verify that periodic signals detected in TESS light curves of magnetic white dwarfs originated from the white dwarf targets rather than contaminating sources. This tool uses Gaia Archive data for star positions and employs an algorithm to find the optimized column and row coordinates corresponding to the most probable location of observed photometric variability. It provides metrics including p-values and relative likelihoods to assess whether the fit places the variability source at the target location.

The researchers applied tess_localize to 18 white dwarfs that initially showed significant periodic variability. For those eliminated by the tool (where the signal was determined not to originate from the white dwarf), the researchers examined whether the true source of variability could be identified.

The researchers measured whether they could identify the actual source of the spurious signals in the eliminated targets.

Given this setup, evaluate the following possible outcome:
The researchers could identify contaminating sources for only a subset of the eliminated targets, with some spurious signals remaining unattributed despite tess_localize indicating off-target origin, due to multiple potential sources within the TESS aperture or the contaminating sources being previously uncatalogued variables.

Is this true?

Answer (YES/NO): NO